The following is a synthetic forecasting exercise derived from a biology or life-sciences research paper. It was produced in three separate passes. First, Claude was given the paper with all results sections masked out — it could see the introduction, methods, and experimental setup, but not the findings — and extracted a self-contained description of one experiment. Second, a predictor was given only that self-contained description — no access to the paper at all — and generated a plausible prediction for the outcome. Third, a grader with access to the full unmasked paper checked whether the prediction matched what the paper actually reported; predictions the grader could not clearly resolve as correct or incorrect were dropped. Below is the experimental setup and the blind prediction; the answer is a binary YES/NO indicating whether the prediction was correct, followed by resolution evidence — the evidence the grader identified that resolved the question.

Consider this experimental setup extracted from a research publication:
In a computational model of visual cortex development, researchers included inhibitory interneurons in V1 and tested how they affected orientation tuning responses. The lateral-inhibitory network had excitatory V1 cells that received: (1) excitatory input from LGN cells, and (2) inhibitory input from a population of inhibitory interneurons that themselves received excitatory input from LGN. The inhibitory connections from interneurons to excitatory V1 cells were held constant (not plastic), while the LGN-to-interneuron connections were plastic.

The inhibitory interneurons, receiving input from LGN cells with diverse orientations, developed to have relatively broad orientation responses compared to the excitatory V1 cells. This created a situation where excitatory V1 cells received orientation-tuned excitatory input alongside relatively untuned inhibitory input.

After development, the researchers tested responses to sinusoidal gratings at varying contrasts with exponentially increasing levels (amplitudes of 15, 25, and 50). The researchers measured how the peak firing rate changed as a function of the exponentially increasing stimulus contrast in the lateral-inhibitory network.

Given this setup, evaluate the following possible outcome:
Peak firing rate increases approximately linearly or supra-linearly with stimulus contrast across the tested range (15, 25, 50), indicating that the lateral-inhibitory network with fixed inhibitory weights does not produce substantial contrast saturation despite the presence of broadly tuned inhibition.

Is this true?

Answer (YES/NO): NO